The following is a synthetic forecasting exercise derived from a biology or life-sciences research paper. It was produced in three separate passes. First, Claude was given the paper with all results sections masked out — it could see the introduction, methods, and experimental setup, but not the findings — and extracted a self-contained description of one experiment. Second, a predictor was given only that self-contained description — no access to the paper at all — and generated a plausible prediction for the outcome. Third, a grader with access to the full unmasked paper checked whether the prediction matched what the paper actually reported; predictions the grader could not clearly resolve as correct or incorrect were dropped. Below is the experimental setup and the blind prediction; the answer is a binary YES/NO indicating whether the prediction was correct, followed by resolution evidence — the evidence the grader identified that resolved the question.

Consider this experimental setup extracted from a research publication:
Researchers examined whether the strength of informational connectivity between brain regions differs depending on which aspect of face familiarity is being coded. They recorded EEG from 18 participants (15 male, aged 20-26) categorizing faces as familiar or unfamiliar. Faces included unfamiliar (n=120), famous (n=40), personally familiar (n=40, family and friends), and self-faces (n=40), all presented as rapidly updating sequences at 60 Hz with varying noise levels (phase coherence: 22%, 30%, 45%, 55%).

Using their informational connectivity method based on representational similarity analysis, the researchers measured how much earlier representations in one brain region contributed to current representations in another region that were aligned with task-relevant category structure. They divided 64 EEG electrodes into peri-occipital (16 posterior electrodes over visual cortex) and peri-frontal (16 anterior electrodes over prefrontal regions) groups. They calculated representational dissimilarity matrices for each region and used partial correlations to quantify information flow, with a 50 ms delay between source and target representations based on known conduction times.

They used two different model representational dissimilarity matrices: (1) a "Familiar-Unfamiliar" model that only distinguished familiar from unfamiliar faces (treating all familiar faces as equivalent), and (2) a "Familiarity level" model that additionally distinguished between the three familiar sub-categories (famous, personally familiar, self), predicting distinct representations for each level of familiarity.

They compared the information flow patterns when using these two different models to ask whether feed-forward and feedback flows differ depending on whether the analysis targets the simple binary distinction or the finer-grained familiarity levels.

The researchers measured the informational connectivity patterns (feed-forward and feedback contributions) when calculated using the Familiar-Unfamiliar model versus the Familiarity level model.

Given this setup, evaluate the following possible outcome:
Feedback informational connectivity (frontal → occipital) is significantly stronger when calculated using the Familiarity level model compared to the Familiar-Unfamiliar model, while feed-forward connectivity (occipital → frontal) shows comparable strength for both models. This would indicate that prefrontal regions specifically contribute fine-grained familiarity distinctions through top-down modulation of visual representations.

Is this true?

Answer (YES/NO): NO